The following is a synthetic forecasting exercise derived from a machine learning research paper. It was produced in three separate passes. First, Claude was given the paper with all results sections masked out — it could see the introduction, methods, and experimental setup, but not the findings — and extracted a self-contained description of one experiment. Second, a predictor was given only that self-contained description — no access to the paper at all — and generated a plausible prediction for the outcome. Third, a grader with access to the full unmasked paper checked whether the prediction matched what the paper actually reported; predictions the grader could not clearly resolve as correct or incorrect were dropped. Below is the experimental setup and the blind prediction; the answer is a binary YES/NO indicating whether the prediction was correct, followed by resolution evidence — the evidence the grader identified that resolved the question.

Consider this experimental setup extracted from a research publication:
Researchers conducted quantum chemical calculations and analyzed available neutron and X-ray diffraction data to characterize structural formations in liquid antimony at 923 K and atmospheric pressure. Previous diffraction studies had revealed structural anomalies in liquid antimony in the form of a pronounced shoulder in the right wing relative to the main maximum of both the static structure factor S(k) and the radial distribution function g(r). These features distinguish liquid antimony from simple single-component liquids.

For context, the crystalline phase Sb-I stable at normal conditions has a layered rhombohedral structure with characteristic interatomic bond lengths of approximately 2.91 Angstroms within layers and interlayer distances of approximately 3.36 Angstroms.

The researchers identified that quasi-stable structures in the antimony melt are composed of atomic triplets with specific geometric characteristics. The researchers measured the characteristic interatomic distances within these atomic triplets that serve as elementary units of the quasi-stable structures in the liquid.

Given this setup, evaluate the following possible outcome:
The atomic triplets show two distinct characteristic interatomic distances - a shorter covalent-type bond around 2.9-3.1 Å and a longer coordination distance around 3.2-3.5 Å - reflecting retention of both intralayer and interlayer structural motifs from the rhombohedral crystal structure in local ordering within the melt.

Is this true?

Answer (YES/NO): NO